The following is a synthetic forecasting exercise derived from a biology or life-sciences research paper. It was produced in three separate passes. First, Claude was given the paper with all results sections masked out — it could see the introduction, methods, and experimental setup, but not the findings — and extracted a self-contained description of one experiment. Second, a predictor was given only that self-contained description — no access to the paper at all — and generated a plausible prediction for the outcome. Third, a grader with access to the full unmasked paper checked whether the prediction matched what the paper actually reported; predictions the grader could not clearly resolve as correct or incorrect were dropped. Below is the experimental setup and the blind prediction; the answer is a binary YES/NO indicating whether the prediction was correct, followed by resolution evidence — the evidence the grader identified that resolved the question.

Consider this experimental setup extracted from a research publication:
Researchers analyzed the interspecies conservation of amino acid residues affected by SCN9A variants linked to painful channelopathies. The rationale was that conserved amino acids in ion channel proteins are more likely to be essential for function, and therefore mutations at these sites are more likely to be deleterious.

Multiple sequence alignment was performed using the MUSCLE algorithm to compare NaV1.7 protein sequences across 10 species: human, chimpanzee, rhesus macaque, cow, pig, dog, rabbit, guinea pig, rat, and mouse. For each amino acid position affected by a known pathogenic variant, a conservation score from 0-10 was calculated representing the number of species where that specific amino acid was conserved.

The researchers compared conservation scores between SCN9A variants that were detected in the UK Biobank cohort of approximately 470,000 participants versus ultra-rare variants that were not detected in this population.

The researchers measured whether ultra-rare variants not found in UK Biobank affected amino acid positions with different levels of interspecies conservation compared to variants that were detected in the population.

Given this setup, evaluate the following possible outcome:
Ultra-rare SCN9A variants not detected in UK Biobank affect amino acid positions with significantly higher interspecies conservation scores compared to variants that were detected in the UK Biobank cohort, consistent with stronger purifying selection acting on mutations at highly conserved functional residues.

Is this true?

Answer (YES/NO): YES